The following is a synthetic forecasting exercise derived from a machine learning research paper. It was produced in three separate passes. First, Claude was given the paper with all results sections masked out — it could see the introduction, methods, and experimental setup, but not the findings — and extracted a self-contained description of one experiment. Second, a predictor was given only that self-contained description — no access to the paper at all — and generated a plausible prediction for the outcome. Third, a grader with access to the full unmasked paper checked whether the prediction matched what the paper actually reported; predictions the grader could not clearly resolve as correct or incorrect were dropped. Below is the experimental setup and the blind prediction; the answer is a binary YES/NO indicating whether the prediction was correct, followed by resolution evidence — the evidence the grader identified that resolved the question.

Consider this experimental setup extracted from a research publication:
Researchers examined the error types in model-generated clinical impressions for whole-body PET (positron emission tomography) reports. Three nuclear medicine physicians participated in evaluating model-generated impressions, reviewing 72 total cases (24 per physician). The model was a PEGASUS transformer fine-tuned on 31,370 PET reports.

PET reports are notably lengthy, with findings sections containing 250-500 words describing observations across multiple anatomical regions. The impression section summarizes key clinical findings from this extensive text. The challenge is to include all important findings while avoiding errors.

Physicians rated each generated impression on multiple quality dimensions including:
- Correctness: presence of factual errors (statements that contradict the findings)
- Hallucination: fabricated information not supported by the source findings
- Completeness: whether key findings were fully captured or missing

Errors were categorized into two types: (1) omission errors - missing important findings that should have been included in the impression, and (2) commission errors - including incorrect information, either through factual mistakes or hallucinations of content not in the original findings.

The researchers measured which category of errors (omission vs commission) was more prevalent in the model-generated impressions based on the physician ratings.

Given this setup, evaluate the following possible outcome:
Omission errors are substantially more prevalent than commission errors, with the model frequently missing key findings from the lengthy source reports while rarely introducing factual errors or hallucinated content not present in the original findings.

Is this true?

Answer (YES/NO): NO